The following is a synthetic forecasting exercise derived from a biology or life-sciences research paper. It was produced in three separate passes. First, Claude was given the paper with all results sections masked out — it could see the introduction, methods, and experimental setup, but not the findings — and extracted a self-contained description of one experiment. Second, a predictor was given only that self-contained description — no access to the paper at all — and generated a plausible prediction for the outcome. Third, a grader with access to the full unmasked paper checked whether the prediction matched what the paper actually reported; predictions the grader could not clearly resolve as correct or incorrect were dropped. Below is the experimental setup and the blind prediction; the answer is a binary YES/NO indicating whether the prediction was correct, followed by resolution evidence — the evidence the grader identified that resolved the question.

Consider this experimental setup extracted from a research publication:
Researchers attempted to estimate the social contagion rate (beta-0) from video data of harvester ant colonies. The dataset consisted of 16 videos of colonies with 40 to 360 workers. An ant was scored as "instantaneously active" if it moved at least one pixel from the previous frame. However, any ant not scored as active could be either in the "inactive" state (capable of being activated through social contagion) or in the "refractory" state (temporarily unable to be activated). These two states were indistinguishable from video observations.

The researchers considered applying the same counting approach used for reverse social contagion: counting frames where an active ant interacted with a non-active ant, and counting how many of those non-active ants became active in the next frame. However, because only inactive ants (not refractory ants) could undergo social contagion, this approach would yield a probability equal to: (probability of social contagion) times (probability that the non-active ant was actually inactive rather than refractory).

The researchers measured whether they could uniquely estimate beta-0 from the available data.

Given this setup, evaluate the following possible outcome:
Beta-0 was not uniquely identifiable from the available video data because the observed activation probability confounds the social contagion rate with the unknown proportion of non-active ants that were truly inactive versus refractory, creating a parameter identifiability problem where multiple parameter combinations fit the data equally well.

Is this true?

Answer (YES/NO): YES